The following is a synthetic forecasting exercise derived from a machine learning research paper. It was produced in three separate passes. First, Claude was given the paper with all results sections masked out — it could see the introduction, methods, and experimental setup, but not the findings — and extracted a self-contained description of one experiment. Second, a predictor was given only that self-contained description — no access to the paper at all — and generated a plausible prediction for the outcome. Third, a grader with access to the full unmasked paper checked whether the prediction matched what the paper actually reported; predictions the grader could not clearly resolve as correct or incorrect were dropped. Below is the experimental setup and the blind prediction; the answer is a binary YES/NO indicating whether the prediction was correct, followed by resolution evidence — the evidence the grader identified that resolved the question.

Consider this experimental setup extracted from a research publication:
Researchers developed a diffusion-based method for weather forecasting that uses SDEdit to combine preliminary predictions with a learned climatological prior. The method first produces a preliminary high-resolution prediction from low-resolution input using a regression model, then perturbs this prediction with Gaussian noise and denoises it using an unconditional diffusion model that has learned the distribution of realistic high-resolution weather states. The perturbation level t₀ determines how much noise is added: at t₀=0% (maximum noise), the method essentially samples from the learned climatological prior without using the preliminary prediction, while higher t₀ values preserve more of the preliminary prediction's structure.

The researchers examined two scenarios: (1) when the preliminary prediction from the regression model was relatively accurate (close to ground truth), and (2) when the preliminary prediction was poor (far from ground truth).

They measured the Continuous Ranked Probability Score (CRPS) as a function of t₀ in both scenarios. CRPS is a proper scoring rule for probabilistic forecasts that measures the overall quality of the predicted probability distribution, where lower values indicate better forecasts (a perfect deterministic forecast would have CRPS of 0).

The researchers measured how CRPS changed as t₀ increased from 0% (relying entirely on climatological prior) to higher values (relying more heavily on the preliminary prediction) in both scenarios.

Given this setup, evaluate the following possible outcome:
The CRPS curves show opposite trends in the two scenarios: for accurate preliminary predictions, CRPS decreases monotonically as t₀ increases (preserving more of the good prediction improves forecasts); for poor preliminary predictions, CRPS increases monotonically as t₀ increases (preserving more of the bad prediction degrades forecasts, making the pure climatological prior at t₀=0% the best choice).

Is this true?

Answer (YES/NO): NO